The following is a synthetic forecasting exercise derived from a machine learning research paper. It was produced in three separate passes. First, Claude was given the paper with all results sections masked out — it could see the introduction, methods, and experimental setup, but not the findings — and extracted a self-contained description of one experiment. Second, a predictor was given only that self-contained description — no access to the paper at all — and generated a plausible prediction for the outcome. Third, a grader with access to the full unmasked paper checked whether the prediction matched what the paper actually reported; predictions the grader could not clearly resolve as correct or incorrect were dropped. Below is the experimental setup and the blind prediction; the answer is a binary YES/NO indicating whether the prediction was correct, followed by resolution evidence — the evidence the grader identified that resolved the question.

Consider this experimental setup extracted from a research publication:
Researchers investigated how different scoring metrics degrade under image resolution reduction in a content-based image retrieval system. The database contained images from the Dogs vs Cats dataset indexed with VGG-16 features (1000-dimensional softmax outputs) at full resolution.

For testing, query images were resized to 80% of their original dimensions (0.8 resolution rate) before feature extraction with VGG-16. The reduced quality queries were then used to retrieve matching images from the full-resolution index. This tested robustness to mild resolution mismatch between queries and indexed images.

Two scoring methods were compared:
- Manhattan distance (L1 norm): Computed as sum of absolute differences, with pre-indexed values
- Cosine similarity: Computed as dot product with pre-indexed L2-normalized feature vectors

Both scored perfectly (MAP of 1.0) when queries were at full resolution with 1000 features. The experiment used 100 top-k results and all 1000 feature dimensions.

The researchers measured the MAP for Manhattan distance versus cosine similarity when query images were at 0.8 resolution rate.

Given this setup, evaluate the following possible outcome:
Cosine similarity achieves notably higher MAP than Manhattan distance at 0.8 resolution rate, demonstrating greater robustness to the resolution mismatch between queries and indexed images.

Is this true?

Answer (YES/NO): NO